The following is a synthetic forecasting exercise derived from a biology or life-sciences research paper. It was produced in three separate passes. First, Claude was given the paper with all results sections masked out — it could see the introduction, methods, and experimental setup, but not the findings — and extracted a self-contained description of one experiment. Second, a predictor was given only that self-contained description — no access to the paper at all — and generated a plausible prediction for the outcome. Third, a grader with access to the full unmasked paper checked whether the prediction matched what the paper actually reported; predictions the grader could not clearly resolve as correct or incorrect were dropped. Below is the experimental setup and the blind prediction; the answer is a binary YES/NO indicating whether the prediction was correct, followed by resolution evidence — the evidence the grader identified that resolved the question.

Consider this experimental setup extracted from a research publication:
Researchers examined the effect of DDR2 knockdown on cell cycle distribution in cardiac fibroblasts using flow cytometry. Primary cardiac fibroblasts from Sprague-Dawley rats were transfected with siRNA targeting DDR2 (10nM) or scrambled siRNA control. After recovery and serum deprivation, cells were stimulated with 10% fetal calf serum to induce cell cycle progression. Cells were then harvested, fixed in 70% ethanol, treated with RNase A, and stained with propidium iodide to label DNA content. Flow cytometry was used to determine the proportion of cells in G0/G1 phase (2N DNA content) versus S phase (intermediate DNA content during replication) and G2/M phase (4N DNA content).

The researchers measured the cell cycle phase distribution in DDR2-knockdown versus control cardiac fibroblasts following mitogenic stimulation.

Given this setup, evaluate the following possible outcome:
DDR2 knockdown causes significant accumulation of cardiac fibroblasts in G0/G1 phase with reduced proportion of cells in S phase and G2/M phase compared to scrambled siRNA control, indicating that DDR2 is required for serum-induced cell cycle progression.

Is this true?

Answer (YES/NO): YES